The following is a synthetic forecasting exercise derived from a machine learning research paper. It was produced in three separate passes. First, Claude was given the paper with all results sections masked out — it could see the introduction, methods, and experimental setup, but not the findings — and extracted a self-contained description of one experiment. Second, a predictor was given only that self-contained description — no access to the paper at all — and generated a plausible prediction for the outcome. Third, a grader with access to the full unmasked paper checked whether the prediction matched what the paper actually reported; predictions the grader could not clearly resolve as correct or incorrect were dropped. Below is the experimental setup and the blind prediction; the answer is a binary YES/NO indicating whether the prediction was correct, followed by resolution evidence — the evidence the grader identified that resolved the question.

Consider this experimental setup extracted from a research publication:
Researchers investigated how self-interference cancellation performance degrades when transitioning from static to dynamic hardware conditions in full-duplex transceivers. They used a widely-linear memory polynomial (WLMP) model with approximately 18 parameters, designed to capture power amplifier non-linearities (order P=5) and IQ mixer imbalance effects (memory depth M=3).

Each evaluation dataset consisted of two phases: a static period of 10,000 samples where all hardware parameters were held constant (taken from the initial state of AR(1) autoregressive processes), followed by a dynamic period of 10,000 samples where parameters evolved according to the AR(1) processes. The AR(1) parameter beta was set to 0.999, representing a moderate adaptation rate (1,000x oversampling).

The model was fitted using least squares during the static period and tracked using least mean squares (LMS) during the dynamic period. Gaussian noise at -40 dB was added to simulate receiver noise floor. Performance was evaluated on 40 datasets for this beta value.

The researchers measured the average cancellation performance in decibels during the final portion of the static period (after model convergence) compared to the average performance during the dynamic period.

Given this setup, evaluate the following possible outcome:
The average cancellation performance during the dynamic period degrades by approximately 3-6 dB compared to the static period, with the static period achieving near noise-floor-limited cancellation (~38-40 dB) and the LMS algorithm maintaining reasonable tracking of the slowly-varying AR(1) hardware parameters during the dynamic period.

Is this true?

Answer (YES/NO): NO